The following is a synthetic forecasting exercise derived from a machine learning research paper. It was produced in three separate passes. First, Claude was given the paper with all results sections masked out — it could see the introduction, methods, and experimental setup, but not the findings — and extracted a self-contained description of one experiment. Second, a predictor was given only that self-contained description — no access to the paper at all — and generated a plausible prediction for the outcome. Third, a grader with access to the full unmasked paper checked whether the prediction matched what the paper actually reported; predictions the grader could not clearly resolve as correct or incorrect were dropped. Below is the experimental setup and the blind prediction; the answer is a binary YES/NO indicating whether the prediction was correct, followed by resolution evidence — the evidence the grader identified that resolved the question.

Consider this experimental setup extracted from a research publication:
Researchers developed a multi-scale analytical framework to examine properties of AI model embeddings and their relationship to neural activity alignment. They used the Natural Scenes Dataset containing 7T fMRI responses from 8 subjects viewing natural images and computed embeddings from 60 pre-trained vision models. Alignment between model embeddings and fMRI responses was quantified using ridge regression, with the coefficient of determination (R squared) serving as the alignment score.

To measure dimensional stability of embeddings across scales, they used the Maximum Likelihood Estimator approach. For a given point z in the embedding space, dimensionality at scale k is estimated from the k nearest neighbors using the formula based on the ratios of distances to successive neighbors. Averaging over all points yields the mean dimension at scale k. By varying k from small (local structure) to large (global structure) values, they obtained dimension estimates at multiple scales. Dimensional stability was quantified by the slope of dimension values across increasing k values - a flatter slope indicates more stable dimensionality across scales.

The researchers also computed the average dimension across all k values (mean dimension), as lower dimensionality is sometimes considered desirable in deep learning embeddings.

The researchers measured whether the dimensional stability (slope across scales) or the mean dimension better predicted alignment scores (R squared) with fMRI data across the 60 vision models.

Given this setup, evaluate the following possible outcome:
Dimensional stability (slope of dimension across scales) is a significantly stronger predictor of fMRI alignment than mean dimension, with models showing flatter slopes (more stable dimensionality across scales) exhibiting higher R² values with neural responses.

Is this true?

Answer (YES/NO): YES